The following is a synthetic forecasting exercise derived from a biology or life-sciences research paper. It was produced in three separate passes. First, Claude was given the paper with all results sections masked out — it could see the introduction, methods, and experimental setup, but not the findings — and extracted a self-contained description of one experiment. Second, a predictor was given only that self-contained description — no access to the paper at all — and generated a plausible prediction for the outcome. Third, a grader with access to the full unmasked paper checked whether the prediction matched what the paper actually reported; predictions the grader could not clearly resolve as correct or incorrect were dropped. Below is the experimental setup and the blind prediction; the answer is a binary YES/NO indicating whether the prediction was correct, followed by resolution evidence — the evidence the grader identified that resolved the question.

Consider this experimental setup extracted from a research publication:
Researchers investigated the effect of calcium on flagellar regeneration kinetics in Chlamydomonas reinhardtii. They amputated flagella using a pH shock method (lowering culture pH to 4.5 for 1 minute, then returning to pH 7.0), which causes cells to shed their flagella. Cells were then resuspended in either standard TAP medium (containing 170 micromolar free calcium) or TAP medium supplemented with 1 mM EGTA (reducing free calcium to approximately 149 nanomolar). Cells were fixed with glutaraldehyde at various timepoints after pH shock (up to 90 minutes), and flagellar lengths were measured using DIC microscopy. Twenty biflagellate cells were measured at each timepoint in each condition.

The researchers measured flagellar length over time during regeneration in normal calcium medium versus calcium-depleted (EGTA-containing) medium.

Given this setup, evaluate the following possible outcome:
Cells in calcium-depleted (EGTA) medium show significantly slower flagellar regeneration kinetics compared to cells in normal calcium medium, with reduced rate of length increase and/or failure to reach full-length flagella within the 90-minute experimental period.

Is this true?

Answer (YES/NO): YES